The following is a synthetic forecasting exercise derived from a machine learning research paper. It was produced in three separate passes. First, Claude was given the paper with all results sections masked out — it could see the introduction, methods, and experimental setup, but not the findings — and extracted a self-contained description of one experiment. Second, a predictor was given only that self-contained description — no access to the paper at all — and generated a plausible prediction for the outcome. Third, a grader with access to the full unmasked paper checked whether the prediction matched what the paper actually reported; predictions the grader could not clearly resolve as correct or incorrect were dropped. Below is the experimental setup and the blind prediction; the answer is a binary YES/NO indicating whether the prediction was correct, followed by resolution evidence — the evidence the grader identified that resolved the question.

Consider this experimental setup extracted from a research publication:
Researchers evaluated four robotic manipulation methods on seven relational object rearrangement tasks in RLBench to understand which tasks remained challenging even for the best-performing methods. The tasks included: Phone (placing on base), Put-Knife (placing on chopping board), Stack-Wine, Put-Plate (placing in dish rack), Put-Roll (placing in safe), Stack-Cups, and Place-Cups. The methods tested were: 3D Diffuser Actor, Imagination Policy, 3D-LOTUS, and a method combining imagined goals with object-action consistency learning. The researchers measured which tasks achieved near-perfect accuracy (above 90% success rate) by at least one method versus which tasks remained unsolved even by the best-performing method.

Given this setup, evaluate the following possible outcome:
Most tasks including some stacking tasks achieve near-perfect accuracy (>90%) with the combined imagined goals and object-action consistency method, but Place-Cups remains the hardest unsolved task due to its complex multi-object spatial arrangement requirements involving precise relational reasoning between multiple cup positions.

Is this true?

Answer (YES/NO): NO